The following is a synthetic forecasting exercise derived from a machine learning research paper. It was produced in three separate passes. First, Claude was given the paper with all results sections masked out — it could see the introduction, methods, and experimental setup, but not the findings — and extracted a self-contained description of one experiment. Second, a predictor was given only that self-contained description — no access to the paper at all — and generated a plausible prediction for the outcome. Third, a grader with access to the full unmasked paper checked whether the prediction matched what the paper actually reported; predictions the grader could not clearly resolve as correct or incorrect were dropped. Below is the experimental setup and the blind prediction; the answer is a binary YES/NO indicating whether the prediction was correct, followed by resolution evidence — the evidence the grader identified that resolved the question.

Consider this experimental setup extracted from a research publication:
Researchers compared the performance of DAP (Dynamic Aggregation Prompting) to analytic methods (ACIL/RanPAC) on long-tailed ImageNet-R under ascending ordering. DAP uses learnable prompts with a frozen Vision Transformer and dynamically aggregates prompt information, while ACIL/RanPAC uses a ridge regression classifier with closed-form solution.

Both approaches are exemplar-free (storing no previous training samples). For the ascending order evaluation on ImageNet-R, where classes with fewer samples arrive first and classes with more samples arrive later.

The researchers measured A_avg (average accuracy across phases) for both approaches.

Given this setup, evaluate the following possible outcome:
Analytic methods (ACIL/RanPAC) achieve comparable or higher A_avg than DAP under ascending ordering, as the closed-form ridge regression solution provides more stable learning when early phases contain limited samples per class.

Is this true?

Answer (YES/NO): NO